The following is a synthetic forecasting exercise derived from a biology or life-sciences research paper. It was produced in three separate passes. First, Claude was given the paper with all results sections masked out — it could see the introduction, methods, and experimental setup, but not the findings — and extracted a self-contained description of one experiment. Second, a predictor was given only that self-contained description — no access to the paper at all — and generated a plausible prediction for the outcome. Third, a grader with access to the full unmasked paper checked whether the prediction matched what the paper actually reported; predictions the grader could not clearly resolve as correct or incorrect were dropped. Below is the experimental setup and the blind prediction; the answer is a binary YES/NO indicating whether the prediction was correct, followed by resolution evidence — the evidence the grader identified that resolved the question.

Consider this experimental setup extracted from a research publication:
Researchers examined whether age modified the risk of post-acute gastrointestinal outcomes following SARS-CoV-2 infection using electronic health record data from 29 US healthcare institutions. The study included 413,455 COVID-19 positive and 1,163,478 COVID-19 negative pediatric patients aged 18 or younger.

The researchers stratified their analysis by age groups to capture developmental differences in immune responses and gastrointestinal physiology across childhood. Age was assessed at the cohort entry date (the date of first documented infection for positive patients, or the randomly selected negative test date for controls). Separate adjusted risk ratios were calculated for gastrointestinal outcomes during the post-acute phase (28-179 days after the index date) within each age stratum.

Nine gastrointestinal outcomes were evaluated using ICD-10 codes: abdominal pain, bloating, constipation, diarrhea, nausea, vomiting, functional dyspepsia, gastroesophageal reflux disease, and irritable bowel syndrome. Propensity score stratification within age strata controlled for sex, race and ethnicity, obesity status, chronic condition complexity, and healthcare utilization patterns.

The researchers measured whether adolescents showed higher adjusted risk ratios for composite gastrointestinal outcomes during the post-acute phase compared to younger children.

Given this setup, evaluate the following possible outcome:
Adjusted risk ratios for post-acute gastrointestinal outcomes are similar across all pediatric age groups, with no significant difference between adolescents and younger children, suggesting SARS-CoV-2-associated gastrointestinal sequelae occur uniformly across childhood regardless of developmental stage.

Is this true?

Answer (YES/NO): NO